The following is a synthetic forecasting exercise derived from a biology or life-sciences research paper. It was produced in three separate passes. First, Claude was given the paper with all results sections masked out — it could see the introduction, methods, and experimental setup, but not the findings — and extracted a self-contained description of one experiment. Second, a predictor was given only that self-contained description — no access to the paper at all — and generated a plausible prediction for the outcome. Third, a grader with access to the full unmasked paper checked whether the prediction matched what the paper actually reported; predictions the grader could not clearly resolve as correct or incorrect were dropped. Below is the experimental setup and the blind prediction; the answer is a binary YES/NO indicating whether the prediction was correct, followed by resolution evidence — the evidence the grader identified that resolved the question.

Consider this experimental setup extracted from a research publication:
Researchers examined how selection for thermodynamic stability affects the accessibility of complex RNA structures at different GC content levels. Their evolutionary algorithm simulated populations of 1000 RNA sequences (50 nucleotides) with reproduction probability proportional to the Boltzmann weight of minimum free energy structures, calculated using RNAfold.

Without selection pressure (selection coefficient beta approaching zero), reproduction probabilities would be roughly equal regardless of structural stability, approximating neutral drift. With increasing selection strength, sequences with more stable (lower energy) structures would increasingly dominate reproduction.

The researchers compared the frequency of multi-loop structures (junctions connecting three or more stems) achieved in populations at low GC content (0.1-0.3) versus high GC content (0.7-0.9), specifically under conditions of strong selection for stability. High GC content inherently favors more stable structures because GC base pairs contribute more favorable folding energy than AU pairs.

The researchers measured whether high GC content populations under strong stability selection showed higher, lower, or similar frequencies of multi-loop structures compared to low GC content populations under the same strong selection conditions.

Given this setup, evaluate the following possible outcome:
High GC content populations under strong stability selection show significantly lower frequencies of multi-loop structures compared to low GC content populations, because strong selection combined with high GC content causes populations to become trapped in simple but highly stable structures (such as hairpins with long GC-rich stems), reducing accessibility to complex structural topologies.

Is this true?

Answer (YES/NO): NO